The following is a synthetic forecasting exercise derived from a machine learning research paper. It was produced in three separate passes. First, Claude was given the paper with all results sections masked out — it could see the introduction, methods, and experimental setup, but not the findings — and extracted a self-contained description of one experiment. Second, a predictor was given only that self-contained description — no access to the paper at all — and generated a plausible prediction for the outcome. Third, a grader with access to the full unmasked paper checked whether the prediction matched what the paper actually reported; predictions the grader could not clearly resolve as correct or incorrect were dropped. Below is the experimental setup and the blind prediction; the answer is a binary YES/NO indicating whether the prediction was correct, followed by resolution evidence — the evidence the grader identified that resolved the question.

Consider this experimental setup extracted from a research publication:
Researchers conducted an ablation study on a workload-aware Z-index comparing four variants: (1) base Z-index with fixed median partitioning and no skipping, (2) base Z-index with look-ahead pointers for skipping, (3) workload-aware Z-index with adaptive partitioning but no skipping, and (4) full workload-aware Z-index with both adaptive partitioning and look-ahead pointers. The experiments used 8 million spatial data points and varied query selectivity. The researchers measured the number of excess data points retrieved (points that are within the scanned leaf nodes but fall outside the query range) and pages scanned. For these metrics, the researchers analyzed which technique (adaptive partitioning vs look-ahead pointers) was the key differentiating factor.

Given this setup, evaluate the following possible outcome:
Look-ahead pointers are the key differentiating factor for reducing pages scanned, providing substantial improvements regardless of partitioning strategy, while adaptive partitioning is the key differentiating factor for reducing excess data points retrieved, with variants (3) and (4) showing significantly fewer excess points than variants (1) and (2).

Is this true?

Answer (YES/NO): NO